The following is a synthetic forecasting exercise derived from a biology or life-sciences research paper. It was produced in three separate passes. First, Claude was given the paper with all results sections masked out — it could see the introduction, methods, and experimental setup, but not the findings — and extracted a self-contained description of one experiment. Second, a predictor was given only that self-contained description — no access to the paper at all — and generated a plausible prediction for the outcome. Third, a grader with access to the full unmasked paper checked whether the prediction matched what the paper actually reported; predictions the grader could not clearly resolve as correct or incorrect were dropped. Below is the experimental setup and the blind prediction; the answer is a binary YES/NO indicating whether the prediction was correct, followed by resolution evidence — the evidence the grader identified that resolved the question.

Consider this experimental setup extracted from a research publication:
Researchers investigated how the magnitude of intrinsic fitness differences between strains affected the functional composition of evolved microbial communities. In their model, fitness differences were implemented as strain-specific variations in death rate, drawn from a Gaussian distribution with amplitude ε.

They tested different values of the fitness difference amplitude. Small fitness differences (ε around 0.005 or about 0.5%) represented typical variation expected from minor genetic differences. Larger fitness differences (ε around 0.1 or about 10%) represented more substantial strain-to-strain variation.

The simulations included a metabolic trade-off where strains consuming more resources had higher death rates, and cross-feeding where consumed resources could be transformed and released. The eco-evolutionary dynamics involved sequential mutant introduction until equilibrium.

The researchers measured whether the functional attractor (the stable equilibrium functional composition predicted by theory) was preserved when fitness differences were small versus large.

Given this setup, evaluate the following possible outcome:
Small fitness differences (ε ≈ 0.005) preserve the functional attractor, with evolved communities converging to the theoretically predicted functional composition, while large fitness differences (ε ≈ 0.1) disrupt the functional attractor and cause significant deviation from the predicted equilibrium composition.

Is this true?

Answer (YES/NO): YES